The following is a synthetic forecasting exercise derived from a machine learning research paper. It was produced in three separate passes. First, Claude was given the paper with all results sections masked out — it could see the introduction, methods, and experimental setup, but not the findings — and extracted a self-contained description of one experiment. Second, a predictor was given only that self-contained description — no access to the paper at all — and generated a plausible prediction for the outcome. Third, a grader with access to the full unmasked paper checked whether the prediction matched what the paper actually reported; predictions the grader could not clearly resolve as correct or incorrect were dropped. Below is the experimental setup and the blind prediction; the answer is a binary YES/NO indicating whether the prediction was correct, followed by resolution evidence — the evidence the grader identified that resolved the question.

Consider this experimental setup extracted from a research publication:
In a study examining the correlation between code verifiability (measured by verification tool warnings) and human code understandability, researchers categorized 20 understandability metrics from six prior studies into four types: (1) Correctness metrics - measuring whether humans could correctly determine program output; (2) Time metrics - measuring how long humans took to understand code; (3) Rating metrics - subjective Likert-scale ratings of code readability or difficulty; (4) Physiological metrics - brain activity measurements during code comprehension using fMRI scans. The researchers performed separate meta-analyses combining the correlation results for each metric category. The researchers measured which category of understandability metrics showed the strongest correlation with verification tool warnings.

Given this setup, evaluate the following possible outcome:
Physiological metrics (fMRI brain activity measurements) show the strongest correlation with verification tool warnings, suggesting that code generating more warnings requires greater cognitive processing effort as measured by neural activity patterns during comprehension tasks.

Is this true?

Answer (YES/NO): NO